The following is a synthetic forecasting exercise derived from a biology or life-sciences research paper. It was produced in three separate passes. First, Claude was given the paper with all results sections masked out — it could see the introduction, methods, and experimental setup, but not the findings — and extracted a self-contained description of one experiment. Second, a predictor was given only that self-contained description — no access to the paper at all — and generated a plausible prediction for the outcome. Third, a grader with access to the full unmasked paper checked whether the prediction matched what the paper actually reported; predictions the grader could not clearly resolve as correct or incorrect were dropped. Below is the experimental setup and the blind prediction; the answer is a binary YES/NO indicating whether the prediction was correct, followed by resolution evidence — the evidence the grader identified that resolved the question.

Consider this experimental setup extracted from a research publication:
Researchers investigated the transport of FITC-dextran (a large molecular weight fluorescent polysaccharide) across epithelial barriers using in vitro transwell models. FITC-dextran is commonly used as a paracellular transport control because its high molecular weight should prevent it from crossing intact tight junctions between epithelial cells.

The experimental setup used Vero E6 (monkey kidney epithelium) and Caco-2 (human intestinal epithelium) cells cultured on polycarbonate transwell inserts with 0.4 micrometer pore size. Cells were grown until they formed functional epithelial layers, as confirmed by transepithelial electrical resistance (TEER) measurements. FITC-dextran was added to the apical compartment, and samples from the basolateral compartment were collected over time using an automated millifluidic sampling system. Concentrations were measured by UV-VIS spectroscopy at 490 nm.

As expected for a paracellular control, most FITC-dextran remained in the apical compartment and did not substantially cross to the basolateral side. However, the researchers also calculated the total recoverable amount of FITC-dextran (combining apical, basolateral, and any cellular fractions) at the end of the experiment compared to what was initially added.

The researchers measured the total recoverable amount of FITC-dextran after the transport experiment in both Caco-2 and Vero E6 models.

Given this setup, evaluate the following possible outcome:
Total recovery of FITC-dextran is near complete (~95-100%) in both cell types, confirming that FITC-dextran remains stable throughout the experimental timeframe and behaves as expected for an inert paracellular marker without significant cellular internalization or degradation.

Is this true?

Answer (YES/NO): NO